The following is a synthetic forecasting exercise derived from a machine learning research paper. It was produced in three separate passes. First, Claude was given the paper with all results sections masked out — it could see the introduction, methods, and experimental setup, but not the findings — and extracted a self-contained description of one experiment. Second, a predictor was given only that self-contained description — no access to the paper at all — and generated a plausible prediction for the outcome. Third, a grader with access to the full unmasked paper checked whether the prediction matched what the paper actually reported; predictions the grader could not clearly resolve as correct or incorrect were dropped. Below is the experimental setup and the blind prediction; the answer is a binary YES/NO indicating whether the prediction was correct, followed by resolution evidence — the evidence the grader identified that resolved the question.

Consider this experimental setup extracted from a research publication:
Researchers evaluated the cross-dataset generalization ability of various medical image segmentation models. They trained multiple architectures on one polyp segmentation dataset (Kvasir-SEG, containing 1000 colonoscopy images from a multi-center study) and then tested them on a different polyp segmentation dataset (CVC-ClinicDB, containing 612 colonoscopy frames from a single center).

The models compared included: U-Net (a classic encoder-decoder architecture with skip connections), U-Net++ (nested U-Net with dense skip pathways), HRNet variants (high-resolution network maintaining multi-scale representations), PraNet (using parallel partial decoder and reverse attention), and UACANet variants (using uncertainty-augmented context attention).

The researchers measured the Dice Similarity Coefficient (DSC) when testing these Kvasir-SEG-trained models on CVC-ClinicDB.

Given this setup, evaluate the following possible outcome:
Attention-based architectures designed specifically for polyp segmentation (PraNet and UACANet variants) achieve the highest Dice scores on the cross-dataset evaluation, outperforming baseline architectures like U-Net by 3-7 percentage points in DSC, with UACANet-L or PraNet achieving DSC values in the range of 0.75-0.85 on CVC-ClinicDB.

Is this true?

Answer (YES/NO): NO